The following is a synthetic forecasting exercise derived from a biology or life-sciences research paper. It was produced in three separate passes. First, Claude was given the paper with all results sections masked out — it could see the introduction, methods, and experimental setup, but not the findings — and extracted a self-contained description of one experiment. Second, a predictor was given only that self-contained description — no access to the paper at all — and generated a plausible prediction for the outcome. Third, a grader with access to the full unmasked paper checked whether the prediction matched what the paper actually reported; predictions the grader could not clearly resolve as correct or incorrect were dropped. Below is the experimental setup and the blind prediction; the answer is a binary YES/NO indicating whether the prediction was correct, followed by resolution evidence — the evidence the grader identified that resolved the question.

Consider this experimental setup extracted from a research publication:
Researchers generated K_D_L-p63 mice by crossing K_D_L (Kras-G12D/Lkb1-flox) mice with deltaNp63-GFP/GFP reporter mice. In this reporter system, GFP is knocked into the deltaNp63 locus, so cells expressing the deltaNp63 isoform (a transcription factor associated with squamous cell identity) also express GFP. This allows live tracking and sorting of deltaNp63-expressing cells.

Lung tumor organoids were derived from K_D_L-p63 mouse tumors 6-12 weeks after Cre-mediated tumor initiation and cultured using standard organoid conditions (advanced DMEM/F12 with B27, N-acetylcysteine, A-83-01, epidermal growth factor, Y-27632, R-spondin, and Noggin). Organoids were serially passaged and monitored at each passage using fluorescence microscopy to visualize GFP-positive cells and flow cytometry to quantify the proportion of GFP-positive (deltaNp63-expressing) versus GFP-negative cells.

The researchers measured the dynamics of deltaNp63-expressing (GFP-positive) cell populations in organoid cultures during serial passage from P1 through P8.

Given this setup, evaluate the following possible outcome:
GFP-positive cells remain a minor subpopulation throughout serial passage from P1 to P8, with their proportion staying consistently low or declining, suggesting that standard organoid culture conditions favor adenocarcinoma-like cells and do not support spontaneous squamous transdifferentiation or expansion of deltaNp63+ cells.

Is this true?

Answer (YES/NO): NO